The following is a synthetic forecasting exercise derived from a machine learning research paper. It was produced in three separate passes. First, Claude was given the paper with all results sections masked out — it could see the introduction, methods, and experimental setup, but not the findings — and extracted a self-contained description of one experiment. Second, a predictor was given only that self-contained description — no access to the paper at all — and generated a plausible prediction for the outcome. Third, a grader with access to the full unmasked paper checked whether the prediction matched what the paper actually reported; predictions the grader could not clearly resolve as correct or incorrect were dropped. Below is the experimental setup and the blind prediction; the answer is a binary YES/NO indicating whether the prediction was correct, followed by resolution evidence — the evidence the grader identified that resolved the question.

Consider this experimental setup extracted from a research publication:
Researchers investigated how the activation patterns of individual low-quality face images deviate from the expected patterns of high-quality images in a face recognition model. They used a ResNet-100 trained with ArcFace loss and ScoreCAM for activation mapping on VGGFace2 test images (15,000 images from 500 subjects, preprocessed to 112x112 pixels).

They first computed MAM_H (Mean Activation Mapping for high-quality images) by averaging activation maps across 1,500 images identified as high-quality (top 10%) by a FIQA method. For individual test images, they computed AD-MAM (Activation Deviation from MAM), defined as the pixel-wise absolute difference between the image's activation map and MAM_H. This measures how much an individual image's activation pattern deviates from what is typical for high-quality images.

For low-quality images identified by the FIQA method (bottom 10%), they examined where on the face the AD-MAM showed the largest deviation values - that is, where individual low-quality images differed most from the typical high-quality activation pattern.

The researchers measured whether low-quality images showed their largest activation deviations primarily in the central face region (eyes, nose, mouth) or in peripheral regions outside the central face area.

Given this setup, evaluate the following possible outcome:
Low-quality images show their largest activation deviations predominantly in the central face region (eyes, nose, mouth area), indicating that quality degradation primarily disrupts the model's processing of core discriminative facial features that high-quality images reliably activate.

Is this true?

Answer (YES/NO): NO